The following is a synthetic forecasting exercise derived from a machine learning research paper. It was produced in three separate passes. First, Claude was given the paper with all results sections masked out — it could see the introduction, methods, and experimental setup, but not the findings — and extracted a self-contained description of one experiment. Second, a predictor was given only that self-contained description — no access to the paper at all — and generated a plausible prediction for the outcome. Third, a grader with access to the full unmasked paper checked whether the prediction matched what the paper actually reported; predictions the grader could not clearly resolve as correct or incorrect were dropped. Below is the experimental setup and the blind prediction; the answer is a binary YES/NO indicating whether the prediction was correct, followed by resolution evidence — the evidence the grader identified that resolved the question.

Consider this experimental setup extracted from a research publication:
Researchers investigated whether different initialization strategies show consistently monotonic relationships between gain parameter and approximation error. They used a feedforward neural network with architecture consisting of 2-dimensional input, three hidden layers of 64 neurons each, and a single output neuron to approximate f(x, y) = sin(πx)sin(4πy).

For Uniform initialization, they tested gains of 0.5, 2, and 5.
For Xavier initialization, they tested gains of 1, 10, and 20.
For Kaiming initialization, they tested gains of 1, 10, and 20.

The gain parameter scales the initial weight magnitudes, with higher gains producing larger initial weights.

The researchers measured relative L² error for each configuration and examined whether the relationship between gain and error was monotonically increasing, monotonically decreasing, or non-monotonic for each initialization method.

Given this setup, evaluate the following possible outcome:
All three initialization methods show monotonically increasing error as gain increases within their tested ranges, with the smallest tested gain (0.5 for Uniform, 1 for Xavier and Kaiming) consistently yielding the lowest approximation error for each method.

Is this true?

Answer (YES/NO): NO